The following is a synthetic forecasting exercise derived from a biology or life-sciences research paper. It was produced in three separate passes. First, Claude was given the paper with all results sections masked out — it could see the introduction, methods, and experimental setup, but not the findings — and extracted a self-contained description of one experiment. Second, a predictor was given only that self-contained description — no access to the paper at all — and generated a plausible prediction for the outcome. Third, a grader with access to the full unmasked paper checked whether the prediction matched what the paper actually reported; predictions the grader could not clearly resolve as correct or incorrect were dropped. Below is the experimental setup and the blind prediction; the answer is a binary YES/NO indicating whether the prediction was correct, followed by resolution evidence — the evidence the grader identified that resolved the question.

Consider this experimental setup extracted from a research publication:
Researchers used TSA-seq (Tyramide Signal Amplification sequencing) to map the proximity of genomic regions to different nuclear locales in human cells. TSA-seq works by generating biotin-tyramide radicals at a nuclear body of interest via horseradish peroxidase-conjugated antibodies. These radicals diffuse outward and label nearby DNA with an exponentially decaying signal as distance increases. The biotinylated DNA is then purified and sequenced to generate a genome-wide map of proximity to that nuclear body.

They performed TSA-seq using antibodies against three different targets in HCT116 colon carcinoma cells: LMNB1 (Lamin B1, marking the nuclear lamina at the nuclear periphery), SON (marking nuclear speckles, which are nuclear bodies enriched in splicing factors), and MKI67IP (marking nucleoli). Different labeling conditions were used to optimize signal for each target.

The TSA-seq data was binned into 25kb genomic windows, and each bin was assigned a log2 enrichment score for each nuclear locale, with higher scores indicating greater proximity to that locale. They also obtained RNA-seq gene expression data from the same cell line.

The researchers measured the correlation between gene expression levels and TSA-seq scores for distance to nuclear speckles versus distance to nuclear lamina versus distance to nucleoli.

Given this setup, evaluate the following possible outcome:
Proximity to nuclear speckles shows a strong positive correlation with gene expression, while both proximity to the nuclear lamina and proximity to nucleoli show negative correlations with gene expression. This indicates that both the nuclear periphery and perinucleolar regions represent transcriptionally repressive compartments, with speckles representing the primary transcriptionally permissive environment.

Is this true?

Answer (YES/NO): NO